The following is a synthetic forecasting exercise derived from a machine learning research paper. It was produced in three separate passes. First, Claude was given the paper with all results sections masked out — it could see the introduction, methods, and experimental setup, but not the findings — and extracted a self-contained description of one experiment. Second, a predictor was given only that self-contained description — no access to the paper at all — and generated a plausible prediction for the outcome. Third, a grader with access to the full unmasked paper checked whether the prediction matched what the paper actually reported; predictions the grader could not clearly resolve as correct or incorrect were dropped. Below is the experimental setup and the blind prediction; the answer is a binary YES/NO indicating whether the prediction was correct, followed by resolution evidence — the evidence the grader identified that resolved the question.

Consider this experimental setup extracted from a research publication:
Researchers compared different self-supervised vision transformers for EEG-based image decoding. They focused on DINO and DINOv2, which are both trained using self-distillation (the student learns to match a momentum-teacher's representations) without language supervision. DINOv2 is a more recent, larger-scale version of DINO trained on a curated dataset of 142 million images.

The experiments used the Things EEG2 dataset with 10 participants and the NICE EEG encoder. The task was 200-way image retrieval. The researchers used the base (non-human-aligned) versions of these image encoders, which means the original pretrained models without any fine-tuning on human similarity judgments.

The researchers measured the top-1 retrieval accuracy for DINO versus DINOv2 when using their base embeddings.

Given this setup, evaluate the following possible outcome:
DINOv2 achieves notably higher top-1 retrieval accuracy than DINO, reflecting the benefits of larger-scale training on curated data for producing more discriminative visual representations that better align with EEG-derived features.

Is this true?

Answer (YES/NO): NO